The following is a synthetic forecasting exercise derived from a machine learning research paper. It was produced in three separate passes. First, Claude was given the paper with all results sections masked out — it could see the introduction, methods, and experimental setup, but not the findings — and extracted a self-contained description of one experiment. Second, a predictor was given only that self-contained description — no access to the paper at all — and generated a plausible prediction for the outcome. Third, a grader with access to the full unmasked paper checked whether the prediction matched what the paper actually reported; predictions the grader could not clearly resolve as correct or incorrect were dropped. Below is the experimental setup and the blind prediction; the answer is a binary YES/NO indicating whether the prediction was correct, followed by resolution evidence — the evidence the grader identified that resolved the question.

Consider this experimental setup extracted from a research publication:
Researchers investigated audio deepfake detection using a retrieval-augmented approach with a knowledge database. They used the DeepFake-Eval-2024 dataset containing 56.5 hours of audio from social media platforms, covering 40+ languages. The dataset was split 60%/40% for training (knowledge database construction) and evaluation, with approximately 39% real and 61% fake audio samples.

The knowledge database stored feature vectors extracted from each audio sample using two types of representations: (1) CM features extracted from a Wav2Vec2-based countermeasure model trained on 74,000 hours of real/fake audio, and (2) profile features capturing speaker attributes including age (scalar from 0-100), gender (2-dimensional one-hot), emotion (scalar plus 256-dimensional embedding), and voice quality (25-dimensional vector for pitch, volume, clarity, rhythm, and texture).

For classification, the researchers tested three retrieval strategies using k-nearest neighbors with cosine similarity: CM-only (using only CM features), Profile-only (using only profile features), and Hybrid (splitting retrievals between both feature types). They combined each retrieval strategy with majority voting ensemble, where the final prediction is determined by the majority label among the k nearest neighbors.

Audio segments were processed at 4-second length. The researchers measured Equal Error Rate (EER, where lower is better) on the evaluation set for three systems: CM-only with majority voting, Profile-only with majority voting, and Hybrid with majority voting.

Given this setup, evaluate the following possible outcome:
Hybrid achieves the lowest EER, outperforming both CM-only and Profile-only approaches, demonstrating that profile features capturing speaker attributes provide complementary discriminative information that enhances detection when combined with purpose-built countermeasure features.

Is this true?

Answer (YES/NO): YES